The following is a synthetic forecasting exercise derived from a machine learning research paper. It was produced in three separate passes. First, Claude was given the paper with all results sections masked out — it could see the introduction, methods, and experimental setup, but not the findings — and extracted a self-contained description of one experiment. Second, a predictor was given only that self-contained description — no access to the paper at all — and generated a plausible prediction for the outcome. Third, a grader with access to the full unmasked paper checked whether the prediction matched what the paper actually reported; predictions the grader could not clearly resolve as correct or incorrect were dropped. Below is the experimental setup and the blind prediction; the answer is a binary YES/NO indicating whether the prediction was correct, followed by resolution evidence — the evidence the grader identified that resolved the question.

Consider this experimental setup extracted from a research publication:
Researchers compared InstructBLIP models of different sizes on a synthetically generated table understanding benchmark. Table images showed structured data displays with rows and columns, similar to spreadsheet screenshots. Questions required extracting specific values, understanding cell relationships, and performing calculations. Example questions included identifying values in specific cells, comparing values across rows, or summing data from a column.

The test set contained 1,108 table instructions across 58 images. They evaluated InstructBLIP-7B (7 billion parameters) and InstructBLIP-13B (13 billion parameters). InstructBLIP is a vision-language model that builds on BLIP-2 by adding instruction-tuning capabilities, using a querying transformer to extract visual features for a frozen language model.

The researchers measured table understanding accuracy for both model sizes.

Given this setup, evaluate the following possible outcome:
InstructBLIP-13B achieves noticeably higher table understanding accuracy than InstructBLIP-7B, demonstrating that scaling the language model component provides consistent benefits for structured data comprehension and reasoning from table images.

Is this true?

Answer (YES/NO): NO